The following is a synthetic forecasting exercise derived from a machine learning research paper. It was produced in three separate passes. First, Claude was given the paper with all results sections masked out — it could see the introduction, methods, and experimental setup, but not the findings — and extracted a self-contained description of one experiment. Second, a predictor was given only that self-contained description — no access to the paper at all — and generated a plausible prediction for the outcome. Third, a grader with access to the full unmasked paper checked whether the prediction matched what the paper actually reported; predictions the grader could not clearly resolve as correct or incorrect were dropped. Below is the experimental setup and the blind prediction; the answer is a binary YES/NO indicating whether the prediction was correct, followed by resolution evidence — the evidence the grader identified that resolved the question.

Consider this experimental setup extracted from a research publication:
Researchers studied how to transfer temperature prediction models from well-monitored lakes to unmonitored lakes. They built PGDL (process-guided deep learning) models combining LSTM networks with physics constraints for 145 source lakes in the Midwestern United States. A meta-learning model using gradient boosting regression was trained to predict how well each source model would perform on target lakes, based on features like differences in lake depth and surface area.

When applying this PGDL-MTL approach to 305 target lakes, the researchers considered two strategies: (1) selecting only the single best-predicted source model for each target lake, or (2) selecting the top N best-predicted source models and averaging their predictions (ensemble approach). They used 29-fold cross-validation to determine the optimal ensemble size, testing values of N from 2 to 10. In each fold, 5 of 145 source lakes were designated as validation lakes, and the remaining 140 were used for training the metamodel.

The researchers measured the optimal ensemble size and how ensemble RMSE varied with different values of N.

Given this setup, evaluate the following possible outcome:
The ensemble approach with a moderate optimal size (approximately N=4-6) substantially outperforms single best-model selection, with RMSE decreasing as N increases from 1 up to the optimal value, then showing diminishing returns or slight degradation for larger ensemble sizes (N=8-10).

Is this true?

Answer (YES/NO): NO